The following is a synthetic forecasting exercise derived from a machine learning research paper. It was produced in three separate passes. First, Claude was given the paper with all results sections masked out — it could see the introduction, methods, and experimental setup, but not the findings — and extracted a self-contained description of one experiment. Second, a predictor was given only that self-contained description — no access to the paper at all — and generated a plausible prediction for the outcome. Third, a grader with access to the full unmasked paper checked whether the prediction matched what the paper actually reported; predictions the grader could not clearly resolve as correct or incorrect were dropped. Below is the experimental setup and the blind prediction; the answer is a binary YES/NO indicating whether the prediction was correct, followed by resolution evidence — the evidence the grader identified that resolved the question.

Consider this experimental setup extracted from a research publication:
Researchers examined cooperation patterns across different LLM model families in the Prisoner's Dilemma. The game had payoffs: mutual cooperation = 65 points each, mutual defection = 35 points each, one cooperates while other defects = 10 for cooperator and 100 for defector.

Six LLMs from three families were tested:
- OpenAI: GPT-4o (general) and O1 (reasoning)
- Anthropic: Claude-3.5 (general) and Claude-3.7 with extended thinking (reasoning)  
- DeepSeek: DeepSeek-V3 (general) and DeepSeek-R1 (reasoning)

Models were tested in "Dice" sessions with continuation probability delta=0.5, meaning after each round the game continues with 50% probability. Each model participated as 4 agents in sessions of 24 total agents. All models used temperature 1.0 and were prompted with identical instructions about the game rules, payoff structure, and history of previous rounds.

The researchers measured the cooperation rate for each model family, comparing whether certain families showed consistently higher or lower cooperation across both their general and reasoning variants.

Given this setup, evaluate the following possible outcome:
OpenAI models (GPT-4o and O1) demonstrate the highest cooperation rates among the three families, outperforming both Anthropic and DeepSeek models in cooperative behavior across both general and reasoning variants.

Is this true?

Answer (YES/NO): NO